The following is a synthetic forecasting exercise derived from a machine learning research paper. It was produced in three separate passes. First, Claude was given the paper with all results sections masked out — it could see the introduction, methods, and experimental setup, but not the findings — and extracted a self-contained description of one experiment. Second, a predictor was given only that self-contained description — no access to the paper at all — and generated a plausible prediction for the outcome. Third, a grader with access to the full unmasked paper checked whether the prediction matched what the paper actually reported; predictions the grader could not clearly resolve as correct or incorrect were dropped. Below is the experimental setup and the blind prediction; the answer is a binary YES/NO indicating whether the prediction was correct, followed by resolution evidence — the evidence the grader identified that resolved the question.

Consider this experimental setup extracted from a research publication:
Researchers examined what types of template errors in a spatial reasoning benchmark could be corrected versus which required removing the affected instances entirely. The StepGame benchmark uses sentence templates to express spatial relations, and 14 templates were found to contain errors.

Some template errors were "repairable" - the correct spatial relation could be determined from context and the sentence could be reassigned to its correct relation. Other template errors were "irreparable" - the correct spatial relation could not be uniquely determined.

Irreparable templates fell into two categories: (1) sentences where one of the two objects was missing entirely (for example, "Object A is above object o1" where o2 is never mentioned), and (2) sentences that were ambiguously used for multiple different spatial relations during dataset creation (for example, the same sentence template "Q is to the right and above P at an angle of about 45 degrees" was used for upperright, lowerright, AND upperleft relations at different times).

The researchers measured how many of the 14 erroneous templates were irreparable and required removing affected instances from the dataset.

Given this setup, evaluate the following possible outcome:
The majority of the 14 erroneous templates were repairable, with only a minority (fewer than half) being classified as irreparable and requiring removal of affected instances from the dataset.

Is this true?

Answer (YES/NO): YES